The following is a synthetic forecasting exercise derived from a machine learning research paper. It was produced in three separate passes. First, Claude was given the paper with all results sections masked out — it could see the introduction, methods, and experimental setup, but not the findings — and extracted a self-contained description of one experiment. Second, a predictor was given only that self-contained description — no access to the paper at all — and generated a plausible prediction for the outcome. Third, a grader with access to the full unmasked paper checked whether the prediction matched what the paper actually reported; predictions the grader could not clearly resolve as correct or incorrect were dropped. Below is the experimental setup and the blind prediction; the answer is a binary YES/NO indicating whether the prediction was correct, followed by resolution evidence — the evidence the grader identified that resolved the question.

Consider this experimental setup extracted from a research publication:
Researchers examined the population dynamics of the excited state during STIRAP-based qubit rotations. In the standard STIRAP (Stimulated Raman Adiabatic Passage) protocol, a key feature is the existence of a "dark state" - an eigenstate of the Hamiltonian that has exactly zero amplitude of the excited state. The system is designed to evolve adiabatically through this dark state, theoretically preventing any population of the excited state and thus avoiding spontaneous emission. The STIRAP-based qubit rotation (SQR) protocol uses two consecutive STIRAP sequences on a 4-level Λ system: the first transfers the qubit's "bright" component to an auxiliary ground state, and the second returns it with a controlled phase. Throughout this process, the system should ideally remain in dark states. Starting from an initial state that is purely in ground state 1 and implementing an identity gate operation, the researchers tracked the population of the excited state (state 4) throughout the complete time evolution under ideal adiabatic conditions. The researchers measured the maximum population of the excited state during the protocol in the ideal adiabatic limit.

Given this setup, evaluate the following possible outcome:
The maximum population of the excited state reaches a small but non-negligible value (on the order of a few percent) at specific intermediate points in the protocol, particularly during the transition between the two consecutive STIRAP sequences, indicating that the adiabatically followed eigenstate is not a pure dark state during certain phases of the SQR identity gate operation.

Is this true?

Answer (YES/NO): NO